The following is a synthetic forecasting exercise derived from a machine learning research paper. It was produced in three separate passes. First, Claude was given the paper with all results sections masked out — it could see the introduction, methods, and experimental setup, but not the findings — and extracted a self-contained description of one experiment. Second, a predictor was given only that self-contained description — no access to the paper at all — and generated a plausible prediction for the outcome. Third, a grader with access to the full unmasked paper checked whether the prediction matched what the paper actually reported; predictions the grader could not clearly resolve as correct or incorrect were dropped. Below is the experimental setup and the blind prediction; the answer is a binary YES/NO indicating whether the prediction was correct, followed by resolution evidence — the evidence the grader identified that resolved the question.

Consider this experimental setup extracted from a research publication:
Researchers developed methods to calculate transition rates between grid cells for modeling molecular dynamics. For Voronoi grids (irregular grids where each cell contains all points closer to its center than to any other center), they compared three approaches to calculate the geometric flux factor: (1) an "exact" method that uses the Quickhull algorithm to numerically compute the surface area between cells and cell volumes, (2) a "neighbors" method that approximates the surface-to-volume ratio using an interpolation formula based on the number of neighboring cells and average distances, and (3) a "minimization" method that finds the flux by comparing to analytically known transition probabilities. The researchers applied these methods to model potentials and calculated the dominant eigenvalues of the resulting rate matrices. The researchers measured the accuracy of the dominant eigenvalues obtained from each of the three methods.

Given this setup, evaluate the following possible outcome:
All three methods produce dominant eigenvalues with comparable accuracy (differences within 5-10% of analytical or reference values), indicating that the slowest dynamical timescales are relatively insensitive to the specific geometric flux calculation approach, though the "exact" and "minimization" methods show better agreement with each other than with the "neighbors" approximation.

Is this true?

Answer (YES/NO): NO